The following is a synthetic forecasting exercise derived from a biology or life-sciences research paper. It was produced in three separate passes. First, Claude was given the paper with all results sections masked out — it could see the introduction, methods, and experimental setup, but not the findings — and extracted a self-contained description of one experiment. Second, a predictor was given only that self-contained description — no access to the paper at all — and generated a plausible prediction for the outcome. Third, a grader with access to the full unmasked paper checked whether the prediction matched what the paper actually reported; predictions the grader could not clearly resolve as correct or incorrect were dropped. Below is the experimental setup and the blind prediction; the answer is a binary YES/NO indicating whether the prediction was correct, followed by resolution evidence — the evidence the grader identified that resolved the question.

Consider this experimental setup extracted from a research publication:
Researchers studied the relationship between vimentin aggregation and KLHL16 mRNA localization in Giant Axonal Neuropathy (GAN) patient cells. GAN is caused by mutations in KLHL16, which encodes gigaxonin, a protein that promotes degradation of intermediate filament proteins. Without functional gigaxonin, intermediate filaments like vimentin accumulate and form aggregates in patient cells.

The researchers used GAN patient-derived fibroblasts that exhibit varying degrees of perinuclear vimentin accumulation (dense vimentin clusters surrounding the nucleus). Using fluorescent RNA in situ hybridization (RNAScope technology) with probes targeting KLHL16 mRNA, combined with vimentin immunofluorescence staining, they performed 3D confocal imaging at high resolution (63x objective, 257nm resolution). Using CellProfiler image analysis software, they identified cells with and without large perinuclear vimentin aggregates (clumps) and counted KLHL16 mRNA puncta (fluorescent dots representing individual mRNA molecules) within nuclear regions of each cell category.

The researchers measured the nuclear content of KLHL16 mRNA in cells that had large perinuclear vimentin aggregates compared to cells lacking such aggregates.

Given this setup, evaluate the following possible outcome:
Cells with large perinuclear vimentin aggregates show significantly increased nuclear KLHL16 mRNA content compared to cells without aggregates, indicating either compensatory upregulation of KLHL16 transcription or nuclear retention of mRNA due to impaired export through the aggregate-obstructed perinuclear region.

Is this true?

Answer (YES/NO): YES